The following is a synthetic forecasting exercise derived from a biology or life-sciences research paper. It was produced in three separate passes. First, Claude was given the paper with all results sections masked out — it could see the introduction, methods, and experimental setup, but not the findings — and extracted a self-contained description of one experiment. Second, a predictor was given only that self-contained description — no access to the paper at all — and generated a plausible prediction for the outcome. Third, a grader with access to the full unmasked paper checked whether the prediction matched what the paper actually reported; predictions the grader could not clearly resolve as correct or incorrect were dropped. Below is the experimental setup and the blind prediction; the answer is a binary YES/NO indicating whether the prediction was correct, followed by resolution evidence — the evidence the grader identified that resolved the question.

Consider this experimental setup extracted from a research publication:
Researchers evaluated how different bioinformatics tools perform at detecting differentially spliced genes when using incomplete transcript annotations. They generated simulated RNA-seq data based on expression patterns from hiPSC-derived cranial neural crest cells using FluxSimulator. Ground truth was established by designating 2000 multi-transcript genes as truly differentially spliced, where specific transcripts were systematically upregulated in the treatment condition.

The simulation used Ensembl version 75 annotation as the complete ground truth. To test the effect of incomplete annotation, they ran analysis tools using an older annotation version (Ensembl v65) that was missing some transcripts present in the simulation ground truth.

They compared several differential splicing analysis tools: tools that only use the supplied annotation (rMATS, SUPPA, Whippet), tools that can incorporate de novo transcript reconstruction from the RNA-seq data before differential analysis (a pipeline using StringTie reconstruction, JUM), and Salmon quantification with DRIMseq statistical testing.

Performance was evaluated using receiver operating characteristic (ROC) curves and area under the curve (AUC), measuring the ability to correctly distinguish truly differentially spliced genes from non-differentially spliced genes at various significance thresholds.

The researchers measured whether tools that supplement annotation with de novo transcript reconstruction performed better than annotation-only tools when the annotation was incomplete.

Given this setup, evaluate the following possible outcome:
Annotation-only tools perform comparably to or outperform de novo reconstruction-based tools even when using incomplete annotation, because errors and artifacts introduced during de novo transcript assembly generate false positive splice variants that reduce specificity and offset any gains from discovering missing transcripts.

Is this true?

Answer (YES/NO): NO